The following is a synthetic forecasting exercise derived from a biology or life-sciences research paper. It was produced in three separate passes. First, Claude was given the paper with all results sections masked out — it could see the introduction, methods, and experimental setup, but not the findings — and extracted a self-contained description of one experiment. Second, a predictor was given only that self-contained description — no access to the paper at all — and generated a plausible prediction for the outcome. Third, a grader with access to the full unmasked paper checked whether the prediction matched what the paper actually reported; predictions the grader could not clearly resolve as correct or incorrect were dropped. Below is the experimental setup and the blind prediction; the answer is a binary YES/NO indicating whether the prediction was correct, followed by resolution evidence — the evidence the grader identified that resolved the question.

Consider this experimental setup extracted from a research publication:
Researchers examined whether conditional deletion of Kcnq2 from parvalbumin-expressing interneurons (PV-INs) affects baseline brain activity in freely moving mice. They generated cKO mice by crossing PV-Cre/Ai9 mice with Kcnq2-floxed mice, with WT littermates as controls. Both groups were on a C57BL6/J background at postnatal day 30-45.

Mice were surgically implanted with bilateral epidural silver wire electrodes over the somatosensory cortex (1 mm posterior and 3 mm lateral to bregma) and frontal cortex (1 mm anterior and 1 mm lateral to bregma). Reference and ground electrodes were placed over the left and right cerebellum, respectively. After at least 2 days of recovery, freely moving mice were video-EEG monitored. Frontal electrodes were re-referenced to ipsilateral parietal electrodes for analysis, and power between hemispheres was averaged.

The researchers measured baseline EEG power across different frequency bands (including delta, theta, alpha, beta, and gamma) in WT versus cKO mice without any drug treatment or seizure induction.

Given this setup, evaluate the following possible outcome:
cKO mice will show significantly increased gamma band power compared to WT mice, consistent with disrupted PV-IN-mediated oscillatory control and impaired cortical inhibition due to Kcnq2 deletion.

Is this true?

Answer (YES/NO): NO